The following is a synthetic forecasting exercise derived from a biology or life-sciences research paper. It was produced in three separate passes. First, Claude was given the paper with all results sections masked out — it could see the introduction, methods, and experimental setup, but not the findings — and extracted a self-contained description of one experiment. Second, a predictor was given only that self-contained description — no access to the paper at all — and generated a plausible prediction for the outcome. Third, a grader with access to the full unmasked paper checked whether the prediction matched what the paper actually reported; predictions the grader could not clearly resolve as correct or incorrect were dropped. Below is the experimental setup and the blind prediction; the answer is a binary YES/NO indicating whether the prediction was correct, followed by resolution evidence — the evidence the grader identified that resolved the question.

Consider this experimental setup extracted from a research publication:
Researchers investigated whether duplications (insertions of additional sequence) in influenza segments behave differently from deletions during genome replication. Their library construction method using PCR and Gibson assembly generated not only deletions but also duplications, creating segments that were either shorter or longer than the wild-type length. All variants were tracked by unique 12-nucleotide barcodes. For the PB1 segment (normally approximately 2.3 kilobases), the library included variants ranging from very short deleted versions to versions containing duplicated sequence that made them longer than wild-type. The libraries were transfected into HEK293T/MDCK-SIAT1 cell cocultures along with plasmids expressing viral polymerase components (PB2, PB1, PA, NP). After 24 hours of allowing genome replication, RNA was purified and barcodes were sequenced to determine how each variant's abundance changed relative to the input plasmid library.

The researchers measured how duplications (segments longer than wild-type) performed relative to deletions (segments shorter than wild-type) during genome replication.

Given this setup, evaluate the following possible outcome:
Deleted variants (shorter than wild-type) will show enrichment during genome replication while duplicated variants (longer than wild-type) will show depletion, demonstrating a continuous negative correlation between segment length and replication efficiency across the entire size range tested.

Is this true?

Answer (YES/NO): YES